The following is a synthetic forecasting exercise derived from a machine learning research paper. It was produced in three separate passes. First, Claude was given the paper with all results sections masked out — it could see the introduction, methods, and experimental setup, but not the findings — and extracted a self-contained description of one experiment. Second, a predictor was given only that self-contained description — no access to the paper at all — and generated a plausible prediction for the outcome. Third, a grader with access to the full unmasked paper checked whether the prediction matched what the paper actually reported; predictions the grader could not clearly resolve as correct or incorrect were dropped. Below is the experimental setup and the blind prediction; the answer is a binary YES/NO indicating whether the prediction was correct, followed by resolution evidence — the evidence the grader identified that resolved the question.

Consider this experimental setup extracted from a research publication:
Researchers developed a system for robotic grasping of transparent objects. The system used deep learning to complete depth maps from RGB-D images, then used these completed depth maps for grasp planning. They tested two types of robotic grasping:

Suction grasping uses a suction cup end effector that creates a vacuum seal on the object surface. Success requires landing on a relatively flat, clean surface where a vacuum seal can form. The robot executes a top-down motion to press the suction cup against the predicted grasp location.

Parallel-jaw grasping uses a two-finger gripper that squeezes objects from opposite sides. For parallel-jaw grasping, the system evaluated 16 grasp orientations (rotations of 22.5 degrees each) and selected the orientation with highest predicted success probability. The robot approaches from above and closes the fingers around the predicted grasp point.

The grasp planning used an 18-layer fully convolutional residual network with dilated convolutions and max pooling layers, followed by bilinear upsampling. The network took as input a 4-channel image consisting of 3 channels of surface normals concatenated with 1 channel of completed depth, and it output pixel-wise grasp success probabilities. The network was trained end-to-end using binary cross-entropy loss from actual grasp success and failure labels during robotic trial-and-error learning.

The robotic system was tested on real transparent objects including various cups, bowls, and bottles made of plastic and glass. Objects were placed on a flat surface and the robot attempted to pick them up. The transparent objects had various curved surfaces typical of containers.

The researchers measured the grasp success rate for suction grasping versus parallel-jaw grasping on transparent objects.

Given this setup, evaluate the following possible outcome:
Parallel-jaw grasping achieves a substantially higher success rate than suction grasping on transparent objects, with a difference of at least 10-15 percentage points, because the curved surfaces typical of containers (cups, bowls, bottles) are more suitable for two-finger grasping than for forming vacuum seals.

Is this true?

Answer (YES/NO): NO